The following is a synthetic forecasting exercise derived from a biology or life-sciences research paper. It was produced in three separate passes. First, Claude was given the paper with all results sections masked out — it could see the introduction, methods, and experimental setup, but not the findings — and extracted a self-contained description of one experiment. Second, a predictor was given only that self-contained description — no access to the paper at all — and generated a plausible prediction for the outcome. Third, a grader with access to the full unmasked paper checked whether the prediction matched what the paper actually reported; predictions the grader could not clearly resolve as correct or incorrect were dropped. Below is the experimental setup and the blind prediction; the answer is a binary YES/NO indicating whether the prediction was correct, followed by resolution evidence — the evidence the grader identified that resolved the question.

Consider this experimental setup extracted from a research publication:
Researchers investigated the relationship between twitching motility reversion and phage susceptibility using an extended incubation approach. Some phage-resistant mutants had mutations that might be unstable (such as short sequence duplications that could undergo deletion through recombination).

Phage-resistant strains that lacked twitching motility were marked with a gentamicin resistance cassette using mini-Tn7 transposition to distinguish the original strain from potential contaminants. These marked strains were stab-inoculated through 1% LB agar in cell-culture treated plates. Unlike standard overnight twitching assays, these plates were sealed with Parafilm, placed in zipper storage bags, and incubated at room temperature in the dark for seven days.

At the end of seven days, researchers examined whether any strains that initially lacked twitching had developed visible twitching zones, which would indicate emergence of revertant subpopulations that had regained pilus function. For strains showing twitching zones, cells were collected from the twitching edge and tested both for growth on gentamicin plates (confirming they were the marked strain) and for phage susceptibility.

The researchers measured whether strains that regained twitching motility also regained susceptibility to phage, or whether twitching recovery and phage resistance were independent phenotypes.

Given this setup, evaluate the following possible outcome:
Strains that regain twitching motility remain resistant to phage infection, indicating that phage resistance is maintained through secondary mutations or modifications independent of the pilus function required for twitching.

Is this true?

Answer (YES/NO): NO